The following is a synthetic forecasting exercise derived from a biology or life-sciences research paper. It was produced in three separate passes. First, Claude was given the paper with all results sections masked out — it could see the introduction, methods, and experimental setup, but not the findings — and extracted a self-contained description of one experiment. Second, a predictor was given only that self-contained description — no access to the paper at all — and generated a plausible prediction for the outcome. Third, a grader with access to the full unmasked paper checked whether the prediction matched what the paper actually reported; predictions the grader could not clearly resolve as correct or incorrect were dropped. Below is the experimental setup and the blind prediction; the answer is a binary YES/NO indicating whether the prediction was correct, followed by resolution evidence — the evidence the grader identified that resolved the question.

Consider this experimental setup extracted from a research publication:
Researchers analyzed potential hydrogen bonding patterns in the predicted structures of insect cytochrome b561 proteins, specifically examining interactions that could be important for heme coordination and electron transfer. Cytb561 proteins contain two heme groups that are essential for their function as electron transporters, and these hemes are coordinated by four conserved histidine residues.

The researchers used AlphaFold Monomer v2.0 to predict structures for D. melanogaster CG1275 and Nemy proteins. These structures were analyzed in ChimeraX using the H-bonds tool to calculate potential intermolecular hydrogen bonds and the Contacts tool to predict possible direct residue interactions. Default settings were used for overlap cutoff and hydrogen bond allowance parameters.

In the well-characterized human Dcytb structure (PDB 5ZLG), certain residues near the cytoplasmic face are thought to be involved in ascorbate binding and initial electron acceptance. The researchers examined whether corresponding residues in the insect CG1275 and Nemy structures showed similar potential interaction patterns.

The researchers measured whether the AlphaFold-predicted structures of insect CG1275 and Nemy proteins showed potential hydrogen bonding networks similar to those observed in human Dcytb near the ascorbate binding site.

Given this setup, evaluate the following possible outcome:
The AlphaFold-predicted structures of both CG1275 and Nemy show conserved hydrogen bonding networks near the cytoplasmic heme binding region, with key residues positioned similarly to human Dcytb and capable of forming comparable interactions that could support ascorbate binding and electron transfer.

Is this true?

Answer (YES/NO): NO